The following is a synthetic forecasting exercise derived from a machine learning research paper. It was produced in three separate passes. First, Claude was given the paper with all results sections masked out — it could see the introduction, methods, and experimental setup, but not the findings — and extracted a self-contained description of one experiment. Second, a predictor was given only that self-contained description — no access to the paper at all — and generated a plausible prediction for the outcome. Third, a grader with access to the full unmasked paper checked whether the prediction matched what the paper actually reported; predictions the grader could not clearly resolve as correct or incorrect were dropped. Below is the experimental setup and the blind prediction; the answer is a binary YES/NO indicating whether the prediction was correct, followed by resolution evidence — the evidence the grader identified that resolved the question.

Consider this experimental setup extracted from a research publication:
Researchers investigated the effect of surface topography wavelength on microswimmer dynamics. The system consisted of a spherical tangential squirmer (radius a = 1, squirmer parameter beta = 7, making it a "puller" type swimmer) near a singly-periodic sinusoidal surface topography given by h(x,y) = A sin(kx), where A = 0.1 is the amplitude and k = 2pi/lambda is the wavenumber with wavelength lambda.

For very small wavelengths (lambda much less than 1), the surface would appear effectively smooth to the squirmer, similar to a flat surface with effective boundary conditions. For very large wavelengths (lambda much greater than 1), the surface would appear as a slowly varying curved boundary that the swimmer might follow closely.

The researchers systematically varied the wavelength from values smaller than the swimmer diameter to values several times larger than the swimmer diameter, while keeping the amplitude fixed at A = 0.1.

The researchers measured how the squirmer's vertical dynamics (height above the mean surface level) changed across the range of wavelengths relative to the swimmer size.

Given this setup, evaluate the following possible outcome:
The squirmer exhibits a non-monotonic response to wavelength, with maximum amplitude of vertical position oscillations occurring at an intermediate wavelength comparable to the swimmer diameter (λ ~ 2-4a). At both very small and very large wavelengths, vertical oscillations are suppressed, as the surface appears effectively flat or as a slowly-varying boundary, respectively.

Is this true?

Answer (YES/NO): NO